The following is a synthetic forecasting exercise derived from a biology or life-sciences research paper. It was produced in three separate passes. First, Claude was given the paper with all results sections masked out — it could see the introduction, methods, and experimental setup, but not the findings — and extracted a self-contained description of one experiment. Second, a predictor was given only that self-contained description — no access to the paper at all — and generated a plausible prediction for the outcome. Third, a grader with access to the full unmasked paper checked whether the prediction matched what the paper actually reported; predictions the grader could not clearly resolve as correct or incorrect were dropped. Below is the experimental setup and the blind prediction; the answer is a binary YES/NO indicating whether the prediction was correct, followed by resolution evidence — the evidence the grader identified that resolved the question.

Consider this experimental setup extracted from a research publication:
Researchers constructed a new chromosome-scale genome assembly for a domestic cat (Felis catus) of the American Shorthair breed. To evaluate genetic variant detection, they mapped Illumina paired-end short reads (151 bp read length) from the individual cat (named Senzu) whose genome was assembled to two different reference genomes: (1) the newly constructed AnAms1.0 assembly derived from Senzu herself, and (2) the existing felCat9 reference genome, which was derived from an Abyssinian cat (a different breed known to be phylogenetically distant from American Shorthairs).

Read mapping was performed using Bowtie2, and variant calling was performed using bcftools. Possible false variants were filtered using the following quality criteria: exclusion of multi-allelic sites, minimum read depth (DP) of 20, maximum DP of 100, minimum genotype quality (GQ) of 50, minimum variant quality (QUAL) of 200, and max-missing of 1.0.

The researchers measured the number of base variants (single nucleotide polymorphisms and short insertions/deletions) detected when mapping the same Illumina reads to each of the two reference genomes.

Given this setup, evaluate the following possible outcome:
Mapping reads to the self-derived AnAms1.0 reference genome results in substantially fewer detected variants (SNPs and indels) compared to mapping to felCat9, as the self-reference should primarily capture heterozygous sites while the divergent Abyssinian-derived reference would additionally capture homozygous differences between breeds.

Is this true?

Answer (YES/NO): YES